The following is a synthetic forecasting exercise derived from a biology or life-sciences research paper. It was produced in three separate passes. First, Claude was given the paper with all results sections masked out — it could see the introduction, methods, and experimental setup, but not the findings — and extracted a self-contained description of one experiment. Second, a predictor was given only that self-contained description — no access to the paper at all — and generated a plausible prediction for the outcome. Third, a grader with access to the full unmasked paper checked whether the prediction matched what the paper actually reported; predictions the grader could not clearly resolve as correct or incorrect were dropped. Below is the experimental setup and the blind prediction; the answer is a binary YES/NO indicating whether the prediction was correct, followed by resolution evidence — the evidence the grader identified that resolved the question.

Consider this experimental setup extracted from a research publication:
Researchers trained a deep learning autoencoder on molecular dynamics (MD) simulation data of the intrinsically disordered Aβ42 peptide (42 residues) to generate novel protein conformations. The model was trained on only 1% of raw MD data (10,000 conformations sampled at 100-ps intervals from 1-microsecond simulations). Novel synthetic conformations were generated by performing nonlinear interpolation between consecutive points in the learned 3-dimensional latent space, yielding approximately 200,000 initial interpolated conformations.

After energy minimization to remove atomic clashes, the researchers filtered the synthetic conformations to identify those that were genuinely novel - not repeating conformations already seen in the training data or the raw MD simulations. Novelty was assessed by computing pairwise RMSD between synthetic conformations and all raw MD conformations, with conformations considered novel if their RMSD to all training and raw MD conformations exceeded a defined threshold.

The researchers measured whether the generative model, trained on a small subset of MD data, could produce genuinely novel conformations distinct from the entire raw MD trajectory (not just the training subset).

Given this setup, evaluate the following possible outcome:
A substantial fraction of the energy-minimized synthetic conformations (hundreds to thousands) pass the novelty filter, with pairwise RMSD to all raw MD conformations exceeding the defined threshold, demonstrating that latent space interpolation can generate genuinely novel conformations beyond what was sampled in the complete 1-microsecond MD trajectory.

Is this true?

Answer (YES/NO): YES